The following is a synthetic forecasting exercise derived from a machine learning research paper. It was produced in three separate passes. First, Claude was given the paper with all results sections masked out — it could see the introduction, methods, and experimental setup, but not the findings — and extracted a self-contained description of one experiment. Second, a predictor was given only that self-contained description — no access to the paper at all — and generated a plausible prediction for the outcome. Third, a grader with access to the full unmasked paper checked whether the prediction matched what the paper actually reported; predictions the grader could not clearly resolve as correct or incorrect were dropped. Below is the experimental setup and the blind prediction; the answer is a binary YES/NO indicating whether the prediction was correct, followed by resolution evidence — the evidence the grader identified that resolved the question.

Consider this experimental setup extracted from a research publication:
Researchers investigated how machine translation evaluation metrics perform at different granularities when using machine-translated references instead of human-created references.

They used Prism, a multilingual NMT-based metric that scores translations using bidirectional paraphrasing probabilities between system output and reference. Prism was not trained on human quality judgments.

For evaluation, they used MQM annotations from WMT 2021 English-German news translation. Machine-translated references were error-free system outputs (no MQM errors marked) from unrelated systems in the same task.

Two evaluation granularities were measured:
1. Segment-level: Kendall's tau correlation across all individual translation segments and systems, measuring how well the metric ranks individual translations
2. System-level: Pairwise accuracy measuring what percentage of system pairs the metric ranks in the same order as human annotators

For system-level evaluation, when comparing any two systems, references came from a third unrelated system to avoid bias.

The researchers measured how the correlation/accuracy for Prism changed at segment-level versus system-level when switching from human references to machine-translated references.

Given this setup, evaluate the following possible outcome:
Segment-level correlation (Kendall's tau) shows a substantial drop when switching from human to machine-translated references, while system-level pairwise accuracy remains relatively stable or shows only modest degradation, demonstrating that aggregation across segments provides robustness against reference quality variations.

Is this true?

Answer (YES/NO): NO